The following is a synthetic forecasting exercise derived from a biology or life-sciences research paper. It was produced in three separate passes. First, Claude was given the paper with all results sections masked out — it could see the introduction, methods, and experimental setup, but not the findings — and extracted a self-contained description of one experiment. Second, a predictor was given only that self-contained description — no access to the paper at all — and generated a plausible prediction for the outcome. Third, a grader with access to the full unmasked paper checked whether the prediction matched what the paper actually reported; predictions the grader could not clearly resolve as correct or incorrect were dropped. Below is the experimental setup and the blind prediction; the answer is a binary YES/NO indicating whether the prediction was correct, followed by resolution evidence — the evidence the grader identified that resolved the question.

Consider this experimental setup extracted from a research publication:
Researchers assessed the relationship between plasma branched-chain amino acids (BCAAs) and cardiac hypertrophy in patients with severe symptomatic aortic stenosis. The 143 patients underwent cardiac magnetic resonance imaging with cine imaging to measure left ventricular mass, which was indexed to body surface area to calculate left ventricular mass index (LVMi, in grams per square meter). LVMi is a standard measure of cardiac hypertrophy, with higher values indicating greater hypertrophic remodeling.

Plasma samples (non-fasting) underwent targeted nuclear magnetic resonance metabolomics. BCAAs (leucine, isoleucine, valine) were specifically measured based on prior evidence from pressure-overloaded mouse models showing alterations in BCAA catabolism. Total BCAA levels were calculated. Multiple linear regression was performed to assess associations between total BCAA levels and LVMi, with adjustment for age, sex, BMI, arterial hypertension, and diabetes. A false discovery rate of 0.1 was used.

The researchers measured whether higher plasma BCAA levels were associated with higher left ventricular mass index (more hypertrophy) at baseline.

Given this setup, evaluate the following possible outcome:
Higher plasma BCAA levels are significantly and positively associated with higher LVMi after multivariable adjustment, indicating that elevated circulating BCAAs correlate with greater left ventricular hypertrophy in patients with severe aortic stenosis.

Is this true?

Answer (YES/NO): NO